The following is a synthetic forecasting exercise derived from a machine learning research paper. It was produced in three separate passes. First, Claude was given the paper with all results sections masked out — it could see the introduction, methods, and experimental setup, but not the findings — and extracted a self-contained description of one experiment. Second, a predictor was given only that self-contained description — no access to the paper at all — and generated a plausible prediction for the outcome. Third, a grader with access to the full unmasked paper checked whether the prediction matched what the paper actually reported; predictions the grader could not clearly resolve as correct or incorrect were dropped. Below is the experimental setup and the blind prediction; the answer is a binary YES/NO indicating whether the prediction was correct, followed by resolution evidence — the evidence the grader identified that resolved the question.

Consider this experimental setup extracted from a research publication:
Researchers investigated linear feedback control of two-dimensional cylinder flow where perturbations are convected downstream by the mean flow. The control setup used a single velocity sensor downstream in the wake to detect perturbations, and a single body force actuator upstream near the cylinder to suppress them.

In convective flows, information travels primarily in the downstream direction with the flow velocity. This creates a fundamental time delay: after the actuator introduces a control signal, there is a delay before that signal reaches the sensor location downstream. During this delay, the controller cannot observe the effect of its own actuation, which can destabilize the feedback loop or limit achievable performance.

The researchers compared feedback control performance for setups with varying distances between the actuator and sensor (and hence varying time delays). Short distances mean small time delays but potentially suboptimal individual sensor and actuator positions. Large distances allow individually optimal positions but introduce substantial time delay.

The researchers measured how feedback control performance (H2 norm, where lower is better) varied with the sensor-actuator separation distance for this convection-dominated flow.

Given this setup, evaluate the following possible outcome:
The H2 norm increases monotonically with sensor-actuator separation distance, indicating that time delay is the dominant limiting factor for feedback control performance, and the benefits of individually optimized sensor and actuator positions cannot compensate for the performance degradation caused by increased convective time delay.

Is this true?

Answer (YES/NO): NO